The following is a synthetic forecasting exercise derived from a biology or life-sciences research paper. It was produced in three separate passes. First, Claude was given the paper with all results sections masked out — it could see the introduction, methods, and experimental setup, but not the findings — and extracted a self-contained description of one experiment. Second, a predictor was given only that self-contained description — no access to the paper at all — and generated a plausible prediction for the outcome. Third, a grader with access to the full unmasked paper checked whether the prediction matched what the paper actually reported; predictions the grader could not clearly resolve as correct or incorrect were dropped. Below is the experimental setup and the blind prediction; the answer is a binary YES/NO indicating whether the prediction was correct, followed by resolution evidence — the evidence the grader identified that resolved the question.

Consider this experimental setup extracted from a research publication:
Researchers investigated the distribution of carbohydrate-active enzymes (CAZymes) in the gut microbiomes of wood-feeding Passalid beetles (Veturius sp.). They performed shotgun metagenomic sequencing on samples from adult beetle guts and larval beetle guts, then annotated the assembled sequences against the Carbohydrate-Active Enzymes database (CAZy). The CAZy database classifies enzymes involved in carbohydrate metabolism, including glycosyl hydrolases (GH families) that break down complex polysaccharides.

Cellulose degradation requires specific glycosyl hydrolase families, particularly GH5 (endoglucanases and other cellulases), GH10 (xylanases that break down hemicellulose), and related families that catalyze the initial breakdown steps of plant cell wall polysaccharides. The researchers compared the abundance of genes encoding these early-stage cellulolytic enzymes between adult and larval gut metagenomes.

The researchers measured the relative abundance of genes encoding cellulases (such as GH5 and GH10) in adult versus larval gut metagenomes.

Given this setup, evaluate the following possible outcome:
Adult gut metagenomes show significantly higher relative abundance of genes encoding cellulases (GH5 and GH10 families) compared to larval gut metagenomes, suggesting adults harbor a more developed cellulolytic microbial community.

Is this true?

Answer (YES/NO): NO